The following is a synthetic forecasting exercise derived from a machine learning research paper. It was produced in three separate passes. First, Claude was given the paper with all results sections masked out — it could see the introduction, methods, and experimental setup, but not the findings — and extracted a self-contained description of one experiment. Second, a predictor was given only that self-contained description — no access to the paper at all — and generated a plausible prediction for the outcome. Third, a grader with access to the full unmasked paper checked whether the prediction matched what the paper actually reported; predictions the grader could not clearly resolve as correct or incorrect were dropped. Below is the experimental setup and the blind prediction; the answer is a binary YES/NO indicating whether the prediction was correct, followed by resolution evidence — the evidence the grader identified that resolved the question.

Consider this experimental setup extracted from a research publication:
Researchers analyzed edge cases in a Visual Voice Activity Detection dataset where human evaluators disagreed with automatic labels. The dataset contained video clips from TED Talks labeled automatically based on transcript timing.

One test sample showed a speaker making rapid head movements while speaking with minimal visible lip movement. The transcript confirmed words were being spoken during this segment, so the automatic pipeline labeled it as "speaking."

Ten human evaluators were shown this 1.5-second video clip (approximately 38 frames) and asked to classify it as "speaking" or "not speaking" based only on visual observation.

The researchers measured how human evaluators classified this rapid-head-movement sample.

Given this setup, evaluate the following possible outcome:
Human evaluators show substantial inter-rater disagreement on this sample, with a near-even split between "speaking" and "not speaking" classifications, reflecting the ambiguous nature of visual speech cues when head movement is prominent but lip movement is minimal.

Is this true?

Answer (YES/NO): NO